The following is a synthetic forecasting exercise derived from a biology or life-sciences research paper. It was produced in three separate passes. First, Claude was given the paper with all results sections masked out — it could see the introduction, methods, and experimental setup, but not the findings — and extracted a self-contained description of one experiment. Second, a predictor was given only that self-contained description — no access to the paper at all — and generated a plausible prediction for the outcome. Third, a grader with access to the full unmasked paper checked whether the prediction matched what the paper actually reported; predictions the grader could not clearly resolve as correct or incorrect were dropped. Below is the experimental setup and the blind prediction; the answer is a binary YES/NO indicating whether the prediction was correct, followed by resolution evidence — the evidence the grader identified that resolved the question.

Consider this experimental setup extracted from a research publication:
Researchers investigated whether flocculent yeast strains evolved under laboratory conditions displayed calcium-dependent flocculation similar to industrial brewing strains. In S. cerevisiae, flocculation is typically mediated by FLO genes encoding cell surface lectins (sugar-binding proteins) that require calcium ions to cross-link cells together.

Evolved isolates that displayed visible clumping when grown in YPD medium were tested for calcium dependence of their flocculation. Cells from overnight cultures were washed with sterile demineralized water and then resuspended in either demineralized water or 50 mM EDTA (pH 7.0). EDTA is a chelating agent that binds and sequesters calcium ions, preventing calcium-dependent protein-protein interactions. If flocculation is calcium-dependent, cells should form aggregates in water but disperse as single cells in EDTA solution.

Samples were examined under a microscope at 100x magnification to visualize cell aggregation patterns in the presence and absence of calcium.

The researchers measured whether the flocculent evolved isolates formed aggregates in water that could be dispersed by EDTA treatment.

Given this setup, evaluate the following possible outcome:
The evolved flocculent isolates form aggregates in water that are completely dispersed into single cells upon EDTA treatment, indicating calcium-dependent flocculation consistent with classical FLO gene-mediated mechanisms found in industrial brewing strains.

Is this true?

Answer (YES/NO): YES